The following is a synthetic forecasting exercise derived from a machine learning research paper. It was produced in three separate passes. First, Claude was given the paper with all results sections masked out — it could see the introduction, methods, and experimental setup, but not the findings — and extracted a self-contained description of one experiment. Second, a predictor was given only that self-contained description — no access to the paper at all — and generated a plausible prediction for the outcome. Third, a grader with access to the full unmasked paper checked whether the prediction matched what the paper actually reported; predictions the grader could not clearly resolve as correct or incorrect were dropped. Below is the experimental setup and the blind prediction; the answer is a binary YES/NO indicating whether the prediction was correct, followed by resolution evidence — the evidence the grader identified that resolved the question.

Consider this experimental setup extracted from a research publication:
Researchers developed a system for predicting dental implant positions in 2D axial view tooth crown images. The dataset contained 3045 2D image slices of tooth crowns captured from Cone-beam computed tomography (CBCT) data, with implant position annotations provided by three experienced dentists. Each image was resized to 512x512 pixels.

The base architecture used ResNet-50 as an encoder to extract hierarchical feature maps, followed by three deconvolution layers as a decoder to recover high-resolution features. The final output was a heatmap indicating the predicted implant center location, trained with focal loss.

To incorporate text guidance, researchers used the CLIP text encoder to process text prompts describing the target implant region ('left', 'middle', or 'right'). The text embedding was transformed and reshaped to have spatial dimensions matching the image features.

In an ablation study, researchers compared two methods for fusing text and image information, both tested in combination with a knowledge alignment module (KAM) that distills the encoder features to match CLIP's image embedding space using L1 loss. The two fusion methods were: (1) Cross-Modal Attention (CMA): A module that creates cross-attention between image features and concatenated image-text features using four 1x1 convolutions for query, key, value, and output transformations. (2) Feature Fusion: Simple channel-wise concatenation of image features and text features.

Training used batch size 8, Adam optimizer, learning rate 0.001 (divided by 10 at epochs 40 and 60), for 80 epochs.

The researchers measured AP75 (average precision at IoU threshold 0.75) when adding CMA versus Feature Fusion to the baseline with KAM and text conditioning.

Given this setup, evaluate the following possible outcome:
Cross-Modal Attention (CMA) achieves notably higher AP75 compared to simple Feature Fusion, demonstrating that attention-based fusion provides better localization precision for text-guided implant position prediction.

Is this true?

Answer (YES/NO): NO